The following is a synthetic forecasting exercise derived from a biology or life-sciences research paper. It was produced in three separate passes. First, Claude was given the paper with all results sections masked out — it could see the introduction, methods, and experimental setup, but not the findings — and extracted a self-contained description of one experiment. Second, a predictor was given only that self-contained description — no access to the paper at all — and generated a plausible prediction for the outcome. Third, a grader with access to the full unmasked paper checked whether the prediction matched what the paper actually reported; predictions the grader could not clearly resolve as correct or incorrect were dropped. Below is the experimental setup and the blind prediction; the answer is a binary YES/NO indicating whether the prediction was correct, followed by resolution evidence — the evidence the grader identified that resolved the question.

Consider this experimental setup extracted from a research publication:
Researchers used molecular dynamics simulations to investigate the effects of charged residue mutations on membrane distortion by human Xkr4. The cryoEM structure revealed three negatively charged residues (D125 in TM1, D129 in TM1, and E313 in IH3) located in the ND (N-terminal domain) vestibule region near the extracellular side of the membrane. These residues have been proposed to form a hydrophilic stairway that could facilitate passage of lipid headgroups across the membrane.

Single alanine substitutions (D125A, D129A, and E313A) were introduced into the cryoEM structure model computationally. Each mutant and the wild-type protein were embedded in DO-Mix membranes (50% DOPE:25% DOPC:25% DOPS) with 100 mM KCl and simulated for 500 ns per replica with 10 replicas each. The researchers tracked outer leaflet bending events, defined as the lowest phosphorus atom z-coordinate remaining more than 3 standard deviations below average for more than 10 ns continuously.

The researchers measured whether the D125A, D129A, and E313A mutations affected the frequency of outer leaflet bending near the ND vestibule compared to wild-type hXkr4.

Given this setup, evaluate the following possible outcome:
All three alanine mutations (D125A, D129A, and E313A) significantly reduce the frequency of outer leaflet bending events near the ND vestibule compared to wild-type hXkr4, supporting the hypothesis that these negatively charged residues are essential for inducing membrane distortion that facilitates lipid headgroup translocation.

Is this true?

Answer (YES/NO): NO